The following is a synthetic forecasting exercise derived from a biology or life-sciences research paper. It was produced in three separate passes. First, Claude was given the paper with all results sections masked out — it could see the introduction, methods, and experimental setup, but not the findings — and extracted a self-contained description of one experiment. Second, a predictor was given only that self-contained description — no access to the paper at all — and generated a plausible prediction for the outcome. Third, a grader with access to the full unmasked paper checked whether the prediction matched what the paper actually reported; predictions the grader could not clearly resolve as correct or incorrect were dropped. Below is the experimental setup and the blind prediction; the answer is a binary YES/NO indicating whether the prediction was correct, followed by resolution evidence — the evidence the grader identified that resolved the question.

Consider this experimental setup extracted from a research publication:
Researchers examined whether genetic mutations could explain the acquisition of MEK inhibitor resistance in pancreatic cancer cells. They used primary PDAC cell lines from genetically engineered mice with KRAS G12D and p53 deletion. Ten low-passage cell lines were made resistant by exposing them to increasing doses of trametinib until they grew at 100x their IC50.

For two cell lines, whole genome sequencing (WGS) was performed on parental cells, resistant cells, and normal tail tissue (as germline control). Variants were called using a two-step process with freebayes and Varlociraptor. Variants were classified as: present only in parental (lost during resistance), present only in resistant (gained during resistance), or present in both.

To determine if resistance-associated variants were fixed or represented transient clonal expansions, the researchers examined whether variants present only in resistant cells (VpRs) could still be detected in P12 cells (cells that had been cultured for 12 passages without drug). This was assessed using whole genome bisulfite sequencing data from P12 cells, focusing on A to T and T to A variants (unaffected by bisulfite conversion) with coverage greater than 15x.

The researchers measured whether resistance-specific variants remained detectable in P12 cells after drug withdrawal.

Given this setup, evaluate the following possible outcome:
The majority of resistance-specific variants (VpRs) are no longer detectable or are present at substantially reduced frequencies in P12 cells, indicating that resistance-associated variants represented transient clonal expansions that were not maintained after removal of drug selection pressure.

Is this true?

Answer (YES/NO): NO